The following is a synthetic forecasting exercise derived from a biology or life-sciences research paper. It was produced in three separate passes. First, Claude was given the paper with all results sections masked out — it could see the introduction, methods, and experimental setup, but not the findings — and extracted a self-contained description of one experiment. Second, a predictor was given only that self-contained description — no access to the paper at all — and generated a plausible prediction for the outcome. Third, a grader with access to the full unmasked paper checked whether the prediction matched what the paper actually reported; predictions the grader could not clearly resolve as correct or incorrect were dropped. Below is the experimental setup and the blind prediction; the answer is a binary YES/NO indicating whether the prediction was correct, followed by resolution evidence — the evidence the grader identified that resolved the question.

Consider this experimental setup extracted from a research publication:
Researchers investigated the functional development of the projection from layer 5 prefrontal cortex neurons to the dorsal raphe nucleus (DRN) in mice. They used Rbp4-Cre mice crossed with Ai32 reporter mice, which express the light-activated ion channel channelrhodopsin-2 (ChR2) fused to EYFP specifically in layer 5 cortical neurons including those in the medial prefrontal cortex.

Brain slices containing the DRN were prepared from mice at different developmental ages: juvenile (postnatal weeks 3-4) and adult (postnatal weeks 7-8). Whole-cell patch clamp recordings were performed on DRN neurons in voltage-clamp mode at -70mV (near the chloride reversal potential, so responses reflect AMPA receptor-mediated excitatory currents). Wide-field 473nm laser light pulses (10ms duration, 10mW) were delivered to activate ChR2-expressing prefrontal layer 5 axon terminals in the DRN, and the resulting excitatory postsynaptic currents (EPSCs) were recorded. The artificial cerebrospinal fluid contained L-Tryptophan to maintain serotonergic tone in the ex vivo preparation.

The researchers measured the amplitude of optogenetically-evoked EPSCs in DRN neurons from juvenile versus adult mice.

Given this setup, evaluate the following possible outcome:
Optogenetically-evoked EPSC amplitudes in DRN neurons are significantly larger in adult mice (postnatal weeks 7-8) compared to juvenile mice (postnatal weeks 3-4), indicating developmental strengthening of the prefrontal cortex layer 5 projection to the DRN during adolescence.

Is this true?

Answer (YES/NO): YES